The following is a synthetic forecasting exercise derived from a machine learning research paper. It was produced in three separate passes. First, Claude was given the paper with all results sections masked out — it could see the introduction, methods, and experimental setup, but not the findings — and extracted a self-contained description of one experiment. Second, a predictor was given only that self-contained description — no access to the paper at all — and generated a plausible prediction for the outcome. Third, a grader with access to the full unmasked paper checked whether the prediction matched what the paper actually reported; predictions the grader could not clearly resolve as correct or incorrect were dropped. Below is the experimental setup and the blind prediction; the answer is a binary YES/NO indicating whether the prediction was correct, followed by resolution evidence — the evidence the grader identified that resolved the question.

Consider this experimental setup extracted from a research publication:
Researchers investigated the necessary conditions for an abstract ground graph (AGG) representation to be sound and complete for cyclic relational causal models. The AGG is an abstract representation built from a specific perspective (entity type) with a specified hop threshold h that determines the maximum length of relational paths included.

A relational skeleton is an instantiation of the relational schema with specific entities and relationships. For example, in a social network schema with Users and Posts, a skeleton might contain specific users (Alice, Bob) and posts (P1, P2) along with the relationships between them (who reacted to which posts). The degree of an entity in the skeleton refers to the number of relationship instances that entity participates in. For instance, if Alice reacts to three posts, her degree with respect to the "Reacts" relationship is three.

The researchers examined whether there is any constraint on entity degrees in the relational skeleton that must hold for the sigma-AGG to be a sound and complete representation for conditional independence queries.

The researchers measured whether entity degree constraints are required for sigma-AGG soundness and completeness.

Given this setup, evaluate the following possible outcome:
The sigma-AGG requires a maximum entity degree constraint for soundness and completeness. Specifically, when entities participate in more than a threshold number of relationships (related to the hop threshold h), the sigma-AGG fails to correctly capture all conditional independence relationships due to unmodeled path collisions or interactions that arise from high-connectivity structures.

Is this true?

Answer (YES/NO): NO